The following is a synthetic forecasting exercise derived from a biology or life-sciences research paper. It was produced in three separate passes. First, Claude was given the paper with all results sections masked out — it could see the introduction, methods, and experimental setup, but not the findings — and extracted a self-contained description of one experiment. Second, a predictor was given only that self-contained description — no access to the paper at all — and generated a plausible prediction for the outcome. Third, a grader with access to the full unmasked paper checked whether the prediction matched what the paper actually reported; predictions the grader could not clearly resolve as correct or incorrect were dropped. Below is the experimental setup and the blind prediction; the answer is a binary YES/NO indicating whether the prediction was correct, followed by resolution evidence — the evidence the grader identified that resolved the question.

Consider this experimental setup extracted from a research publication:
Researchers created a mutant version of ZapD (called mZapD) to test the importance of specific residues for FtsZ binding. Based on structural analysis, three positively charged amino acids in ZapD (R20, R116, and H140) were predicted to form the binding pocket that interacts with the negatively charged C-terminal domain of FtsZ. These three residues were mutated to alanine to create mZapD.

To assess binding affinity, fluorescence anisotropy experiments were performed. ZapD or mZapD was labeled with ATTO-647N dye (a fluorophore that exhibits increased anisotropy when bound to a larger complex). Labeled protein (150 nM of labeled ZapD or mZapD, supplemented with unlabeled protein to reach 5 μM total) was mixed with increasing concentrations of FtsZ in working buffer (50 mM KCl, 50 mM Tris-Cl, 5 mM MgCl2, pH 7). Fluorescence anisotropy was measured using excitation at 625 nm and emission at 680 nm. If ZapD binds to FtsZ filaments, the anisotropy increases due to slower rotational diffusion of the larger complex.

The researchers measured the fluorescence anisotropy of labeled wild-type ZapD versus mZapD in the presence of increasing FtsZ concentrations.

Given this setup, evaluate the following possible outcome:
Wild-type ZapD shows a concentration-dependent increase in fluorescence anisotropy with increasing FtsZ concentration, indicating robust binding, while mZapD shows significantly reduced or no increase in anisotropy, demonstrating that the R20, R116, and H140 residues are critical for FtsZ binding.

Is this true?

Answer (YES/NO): NO